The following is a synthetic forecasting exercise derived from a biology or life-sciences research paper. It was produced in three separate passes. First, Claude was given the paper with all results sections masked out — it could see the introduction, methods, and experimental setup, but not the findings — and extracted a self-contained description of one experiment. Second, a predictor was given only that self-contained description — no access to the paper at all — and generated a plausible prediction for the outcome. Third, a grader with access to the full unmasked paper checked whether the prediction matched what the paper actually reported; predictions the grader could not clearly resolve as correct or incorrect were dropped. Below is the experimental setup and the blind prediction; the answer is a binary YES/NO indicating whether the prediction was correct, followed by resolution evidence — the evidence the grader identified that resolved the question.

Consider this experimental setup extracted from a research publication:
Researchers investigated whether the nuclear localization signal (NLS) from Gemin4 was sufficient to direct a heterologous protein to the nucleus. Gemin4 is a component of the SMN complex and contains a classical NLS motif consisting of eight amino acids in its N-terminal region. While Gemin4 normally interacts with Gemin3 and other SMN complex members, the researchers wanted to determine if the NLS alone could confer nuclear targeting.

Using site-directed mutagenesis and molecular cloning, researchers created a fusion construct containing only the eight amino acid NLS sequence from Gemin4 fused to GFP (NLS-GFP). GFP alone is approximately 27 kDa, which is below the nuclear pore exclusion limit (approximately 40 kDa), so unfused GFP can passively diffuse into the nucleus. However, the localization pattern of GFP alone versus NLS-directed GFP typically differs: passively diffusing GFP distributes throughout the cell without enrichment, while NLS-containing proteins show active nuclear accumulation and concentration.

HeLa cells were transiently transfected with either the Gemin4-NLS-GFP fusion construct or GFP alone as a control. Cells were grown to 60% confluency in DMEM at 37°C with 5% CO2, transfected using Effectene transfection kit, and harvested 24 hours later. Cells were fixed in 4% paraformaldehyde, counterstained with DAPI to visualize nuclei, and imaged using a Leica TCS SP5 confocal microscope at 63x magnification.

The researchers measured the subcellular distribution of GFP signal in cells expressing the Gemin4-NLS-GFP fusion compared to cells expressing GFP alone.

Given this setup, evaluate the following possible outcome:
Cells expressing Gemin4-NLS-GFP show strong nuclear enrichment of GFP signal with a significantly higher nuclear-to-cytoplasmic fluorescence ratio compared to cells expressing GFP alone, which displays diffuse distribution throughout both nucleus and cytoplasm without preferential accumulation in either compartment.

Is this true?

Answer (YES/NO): YES